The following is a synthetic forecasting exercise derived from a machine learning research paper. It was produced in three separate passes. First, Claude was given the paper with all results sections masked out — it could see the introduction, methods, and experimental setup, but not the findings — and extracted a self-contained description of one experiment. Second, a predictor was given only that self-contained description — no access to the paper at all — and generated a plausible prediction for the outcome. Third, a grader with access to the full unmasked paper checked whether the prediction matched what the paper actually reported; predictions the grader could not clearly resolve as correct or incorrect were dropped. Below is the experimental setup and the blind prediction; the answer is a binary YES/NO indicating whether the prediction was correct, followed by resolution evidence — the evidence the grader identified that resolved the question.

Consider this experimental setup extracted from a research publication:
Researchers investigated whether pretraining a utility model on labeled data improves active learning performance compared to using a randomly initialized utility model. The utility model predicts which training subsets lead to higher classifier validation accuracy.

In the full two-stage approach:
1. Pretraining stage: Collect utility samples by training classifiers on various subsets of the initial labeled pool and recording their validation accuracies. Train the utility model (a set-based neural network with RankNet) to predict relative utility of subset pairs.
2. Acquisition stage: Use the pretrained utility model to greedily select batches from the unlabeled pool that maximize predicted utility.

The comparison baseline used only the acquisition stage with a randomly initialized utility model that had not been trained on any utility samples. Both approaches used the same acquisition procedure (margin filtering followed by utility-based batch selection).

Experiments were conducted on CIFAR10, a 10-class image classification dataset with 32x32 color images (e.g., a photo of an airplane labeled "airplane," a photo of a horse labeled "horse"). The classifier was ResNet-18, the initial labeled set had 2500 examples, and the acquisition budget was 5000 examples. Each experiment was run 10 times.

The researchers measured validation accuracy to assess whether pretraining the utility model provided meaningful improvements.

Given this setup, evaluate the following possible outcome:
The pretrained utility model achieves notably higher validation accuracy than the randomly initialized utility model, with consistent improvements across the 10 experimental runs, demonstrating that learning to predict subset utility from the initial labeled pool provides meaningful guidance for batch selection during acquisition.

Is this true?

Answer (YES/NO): YES